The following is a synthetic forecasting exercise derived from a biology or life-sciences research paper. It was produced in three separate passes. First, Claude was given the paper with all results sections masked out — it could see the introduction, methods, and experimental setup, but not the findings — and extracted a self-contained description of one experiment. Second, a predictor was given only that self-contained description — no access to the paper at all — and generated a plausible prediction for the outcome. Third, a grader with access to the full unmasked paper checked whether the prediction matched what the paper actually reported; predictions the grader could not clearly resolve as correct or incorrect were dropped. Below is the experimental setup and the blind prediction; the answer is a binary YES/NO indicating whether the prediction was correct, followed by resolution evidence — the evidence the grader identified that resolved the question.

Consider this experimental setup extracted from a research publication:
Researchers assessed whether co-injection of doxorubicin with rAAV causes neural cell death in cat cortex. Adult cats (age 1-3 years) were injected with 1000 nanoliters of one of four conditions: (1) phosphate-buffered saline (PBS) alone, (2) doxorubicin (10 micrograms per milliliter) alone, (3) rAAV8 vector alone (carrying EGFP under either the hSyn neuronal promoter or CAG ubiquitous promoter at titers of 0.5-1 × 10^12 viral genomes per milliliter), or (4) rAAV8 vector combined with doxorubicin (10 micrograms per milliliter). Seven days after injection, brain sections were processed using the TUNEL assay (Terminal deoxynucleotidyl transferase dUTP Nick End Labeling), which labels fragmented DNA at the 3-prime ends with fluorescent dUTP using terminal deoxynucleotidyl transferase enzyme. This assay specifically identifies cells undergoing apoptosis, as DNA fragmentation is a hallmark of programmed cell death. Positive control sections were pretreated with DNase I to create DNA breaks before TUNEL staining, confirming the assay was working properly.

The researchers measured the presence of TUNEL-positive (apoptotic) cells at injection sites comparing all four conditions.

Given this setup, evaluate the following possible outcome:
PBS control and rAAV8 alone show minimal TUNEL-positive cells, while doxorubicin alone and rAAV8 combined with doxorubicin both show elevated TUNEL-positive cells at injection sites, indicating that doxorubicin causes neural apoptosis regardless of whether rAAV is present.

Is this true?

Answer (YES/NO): NO